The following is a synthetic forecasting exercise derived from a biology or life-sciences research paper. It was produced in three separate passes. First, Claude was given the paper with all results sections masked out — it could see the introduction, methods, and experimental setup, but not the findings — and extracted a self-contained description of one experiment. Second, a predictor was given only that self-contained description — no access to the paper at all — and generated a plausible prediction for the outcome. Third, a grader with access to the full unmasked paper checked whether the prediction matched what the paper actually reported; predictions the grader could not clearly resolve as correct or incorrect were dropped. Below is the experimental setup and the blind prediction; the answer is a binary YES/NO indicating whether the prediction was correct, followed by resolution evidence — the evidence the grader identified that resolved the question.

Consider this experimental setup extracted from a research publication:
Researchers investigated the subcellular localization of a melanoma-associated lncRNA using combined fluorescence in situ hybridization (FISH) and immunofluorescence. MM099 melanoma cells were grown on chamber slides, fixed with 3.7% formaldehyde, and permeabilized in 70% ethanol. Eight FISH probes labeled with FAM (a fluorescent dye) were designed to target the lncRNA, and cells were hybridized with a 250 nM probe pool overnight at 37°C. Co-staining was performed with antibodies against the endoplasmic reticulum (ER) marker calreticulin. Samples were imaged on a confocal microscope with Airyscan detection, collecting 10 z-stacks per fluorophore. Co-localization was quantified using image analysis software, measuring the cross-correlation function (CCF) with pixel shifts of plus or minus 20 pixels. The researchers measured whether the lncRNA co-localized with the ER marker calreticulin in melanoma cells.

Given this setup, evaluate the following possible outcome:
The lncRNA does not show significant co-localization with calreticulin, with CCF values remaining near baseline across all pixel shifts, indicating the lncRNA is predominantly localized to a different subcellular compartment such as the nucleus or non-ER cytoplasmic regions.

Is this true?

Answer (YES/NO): NO